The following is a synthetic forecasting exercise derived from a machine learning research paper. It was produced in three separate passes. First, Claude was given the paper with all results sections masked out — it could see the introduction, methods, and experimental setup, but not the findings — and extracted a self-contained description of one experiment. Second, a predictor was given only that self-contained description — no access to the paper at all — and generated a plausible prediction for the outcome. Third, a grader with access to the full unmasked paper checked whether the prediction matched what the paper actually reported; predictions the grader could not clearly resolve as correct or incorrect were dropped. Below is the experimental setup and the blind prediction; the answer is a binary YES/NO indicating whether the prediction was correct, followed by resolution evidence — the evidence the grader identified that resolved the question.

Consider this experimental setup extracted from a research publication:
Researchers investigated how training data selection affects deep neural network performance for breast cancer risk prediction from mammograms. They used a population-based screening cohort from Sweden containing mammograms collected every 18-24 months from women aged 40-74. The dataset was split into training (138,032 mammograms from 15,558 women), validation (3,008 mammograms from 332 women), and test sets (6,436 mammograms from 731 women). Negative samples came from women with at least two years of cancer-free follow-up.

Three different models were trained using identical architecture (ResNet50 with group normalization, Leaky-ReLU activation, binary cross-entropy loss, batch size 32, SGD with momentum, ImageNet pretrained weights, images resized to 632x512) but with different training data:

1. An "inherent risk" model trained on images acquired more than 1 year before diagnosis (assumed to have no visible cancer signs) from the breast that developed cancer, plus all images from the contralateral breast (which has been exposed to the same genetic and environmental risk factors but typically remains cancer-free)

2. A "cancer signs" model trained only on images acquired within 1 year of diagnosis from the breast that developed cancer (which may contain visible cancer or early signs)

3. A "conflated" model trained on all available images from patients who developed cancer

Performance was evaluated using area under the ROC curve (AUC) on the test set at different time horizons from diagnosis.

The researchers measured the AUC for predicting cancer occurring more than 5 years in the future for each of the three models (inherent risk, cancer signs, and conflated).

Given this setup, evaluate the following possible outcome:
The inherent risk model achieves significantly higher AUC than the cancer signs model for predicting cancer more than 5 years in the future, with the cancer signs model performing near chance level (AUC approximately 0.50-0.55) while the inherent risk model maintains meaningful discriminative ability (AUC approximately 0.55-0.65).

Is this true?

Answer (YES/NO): NO